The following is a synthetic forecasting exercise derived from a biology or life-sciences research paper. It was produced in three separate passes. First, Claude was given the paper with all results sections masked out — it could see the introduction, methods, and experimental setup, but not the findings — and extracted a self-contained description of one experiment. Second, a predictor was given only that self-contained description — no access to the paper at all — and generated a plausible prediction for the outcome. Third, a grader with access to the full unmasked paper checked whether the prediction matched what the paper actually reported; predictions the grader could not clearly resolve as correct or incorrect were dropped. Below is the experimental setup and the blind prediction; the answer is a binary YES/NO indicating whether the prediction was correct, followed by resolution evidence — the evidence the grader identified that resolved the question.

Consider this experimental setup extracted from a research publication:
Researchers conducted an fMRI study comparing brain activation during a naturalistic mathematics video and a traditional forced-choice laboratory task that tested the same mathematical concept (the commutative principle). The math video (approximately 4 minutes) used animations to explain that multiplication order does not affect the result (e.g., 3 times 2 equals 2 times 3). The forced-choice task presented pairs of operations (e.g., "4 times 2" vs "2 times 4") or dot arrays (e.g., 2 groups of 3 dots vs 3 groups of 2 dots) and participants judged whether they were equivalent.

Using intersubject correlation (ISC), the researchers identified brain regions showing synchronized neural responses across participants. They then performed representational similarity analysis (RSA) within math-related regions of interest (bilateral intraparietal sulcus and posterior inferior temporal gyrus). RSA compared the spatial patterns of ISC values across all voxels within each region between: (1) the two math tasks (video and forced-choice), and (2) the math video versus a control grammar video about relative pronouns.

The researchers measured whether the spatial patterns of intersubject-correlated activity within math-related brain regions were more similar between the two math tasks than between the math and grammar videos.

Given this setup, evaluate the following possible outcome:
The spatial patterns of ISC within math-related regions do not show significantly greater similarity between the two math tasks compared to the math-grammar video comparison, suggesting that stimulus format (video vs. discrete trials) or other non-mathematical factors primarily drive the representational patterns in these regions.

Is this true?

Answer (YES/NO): NO